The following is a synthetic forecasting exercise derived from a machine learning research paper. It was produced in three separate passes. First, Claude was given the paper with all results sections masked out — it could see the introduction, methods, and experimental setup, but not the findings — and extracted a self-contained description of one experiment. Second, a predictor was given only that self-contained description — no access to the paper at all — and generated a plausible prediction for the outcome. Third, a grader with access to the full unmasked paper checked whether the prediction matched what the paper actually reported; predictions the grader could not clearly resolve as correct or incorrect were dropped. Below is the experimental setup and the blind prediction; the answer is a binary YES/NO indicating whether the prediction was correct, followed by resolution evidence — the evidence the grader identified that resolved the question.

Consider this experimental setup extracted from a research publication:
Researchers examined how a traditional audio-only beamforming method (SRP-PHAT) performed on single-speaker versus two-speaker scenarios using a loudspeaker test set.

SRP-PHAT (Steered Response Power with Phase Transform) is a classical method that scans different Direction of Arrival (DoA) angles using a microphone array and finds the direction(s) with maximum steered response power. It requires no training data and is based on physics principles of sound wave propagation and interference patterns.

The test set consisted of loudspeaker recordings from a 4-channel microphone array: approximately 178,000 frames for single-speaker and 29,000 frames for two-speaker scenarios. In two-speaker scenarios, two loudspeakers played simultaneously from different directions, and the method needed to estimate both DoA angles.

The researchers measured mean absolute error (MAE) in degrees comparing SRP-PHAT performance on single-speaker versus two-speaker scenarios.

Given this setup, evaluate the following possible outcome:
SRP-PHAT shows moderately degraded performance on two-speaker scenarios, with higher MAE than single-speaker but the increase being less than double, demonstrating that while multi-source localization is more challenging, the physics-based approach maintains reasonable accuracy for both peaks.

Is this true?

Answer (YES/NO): NO